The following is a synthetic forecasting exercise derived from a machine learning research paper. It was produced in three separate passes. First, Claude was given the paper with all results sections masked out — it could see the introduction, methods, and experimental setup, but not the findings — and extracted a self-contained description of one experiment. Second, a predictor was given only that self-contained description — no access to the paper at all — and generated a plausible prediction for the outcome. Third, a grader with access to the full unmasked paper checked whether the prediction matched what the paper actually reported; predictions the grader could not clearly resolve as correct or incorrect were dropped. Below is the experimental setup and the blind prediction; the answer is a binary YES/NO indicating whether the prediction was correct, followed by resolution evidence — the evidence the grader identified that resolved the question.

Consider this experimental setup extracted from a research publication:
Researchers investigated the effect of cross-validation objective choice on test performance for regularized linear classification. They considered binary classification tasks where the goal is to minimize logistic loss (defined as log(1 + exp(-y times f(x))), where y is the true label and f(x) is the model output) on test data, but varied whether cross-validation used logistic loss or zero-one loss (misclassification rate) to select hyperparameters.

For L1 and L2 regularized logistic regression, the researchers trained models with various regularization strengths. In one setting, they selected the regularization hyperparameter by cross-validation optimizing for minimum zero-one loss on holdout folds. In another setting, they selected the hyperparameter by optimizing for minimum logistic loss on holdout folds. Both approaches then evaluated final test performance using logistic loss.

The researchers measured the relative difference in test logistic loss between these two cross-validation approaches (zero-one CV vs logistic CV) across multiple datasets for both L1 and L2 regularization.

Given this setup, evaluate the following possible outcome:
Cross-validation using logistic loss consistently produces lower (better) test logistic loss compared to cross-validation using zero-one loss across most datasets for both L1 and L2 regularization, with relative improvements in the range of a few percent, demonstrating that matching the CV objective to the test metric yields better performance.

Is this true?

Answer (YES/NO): NO